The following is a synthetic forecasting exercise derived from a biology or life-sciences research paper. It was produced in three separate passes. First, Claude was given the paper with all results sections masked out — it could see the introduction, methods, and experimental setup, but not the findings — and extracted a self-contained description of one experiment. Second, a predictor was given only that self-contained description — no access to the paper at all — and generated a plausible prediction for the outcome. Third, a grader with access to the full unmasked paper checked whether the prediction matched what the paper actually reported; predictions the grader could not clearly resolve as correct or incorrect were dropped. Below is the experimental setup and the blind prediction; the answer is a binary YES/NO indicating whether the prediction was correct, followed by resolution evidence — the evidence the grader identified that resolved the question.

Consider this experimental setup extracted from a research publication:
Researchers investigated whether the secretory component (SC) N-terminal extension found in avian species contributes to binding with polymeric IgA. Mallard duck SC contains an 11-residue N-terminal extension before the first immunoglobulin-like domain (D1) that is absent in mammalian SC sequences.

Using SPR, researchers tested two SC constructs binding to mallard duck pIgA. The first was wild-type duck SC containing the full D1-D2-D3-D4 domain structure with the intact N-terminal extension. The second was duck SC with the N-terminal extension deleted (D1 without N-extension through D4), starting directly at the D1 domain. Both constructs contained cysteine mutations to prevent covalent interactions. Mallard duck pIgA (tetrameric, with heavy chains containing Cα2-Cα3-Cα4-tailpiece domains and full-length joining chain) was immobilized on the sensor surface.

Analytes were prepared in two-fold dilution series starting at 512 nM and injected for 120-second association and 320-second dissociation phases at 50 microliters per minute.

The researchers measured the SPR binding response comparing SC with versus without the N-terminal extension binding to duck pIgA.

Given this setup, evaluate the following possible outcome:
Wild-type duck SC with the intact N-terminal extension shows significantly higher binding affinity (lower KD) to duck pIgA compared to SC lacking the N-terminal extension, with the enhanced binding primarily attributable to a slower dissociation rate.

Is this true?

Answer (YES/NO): NO